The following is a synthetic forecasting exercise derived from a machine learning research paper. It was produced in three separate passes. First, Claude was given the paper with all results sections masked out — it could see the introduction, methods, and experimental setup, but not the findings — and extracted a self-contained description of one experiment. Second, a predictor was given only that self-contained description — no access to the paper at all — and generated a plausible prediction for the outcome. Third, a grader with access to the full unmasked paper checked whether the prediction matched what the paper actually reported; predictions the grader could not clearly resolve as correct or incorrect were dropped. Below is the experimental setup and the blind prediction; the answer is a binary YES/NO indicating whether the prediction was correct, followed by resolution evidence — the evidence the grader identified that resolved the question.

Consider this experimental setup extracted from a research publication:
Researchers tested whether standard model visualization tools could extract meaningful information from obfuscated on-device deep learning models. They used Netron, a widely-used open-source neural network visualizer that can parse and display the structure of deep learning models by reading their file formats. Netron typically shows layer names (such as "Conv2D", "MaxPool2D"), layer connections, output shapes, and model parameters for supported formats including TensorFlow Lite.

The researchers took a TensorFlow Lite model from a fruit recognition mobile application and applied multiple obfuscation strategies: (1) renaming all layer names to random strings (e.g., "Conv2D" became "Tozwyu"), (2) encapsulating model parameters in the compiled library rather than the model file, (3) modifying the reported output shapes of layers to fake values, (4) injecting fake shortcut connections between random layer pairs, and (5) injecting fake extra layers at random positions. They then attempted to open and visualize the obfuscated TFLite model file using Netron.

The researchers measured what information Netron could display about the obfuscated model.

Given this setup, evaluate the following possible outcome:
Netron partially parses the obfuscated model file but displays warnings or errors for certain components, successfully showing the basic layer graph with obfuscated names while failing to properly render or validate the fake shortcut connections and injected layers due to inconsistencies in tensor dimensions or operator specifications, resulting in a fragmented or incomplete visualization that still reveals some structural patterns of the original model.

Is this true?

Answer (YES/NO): NO